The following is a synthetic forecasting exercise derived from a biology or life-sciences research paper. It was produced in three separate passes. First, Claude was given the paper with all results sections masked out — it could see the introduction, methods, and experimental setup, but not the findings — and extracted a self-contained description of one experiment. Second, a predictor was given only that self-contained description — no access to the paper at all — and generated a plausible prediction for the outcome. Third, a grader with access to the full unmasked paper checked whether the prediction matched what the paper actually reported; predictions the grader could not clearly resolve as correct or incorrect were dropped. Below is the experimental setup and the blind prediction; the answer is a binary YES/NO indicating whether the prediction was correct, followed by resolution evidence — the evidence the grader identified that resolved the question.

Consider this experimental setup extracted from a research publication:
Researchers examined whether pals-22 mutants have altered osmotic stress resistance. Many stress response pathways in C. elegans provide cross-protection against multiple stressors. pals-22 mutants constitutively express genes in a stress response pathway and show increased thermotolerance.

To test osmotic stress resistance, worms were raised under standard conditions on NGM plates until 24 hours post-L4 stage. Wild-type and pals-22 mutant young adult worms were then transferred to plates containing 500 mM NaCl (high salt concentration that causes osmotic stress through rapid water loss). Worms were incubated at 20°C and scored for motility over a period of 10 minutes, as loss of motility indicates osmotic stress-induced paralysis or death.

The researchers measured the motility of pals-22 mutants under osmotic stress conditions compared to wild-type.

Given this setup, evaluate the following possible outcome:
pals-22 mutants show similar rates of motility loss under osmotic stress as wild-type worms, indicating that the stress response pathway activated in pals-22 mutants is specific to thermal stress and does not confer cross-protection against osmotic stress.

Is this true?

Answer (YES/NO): YES